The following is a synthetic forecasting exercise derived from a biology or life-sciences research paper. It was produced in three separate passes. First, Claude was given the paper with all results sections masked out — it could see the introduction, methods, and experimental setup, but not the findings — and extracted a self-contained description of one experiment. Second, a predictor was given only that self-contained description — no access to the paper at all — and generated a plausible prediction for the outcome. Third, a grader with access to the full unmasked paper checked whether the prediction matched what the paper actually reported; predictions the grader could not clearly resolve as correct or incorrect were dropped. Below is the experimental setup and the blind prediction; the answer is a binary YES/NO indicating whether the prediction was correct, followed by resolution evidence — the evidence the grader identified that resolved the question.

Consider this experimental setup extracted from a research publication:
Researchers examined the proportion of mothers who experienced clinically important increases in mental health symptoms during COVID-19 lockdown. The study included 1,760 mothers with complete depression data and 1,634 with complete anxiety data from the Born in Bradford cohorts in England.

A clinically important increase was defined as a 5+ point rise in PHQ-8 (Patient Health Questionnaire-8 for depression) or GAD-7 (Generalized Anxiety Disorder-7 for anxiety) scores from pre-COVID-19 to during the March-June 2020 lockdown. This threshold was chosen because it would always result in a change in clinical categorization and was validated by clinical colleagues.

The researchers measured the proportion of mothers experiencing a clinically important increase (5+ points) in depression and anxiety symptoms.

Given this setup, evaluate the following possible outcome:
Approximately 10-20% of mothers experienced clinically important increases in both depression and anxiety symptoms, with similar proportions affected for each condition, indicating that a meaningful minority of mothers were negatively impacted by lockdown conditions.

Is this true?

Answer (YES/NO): NO